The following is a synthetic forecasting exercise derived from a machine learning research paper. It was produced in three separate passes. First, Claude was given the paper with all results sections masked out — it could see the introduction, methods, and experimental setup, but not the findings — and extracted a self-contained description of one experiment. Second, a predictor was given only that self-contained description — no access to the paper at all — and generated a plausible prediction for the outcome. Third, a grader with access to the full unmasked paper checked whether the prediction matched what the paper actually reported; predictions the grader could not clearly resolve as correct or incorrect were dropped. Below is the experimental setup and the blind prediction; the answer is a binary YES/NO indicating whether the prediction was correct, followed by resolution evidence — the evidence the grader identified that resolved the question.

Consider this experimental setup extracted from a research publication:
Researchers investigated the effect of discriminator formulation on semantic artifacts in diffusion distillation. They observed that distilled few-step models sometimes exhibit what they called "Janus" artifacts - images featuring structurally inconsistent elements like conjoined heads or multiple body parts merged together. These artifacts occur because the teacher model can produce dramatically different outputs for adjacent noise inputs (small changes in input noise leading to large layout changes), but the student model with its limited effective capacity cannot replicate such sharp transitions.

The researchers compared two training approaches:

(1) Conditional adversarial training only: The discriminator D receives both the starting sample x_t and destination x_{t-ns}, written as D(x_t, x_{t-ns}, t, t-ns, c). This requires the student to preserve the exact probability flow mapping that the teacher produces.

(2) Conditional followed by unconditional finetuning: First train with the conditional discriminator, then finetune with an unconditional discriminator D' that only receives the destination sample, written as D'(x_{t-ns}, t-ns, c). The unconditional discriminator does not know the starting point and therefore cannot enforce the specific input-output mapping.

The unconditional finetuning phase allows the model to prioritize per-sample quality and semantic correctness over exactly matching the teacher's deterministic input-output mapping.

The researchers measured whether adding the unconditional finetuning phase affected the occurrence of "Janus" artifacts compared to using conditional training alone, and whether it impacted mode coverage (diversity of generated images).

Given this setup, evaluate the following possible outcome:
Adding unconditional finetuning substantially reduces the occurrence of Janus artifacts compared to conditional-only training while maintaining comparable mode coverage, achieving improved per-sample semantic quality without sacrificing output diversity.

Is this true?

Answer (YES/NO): YES